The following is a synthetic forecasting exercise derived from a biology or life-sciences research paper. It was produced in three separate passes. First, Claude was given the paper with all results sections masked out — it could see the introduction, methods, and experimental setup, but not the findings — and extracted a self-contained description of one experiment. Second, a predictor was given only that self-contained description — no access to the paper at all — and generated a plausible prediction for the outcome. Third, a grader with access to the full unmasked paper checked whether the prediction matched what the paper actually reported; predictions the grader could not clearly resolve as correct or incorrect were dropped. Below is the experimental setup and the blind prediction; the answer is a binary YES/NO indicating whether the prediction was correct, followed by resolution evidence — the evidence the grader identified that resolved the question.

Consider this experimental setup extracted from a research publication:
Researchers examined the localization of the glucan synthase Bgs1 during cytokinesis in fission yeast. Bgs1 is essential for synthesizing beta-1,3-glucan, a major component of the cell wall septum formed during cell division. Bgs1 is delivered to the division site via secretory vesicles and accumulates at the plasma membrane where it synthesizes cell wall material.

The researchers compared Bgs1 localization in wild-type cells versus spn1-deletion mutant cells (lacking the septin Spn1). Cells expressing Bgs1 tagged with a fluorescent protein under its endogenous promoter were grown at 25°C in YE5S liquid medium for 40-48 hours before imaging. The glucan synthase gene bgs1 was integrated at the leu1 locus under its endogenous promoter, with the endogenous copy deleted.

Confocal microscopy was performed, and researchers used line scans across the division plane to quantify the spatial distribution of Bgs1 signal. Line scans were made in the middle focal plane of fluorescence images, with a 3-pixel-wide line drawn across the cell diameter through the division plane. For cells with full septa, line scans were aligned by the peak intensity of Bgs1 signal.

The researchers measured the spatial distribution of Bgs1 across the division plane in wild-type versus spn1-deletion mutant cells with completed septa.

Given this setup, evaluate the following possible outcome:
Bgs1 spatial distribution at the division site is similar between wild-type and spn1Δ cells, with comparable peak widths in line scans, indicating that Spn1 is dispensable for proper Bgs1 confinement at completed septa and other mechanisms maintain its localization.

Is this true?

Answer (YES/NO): NO